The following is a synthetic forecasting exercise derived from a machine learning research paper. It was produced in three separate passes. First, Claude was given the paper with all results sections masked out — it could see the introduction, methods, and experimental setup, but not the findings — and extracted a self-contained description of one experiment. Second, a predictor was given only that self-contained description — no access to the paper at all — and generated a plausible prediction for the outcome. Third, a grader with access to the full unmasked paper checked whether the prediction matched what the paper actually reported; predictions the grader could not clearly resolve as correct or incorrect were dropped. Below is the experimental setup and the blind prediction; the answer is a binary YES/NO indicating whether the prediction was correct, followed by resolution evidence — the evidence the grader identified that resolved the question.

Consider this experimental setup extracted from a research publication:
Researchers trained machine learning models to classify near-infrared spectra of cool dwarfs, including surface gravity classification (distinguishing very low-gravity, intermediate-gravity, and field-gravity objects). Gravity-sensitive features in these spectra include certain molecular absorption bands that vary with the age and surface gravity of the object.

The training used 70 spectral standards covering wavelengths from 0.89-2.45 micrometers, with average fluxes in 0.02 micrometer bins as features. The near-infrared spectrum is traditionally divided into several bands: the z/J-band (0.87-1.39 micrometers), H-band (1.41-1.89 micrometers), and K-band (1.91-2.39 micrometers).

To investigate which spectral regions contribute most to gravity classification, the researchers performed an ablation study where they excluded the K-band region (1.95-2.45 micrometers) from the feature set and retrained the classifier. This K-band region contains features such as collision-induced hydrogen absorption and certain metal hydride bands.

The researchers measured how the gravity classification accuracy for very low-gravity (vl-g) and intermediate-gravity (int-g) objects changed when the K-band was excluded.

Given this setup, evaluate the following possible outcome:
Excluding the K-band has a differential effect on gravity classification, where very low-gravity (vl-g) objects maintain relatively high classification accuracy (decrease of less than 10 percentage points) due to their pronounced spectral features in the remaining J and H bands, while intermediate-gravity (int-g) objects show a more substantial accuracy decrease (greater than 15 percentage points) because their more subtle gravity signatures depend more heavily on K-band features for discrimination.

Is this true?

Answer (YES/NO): NO